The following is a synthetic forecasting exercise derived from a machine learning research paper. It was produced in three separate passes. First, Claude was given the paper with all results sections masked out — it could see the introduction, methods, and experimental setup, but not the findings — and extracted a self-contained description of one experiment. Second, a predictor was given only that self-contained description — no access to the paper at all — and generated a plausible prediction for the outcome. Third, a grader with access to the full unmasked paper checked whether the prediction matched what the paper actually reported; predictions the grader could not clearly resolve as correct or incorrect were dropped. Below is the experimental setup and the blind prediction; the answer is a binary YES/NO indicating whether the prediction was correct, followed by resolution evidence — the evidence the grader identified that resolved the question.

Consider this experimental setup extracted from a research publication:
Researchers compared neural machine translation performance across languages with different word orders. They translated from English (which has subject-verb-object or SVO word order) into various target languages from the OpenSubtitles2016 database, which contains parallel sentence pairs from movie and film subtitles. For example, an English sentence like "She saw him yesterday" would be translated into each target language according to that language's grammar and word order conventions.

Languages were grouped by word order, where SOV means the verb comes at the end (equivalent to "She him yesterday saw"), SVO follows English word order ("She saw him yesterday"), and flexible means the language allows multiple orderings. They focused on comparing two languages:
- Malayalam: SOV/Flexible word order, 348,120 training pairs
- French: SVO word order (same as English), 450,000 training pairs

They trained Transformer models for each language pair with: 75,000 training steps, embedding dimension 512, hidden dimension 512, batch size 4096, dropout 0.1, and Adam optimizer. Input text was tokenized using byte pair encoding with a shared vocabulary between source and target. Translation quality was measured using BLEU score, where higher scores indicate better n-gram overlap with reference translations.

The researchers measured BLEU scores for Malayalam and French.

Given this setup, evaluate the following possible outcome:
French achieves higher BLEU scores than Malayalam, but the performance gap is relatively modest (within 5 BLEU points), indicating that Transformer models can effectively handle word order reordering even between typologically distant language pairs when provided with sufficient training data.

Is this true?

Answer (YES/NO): NO